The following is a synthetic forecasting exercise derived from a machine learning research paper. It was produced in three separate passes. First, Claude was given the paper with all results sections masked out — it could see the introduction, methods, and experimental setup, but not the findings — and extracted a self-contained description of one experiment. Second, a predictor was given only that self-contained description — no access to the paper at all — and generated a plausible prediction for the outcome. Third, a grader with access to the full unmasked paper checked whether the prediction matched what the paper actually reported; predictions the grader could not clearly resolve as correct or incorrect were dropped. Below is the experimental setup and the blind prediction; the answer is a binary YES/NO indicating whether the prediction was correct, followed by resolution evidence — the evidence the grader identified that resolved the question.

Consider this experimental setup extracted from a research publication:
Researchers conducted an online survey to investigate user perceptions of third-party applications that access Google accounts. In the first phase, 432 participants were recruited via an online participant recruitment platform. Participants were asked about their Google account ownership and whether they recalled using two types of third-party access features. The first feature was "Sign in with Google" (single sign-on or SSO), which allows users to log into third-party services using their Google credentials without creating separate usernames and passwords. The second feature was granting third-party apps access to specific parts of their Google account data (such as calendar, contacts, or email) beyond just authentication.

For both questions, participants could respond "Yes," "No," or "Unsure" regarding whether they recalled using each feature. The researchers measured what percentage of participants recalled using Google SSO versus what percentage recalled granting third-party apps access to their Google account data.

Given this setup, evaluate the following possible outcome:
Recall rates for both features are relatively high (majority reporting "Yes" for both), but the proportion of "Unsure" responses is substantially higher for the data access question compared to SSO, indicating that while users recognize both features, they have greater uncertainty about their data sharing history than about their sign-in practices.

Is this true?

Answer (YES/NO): NO